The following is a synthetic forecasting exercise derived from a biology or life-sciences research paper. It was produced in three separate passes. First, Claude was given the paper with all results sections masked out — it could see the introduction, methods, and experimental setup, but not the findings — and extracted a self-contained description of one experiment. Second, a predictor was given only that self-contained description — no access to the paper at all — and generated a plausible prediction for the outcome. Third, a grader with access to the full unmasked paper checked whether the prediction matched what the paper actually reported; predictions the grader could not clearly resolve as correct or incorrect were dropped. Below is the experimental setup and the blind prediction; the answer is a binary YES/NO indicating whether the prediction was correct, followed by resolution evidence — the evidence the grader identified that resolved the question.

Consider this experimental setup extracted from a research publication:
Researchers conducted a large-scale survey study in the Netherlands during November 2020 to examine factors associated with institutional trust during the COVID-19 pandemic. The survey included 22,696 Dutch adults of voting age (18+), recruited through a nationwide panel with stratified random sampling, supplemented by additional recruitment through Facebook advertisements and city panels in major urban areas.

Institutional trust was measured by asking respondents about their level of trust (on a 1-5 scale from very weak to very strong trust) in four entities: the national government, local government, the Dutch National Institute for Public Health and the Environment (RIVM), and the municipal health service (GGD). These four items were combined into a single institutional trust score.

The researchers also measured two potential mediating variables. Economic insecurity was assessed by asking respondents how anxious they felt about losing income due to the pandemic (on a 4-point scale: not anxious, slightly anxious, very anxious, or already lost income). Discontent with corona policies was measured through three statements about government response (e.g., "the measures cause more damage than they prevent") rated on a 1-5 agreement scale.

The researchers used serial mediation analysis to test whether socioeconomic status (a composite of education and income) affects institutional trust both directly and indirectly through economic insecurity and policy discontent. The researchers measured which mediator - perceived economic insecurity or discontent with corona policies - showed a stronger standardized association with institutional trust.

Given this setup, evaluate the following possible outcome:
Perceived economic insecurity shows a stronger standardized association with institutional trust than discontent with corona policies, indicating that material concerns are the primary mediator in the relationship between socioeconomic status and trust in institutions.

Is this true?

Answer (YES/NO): NO